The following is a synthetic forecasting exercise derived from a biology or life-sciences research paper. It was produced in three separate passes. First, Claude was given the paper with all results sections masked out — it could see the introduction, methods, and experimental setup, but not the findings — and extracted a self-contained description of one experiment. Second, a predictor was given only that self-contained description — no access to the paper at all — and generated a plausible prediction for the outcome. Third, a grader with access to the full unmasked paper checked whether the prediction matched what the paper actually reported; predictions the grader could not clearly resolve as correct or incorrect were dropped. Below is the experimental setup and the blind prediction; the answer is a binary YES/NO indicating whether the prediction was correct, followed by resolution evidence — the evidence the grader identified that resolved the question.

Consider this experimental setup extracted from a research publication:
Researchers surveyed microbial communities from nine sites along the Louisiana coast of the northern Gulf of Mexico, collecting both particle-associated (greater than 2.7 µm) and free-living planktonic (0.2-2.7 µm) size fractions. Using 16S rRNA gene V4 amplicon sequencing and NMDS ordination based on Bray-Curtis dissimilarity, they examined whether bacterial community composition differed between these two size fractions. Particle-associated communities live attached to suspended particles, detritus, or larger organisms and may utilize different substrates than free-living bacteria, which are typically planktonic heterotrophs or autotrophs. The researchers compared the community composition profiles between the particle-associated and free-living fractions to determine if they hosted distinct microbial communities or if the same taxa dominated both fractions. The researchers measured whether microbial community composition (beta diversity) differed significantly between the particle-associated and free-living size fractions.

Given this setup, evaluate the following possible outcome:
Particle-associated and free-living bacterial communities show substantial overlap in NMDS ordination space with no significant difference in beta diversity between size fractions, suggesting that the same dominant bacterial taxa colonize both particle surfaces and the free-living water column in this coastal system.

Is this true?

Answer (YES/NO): NO